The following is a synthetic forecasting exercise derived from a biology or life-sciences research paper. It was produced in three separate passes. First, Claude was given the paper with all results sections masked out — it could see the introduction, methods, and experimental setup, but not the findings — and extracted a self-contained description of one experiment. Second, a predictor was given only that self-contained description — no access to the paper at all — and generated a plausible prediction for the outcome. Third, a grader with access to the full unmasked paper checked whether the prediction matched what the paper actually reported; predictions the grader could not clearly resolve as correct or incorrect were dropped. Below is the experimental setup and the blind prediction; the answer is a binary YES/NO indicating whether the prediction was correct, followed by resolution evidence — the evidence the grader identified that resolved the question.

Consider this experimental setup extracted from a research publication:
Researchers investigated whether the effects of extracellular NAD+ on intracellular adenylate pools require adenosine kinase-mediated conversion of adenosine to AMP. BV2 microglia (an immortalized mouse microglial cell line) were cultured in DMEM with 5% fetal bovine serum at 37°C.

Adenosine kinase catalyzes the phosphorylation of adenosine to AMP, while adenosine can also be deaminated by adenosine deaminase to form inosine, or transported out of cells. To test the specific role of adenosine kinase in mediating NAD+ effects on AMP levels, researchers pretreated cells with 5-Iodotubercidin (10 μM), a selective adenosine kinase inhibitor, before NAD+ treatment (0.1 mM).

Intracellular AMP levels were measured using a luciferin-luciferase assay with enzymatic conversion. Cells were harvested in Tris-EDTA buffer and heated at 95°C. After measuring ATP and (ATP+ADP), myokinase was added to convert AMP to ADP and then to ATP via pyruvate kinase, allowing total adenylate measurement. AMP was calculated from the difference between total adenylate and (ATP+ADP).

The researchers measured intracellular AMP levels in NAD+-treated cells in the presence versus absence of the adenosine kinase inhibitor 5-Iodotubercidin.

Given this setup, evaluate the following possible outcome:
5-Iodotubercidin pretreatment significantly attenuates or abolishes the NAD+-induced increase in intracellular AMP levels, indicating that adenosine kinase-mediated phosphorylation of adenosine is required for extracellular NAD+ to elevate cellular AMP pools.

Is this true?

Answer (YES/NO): YES